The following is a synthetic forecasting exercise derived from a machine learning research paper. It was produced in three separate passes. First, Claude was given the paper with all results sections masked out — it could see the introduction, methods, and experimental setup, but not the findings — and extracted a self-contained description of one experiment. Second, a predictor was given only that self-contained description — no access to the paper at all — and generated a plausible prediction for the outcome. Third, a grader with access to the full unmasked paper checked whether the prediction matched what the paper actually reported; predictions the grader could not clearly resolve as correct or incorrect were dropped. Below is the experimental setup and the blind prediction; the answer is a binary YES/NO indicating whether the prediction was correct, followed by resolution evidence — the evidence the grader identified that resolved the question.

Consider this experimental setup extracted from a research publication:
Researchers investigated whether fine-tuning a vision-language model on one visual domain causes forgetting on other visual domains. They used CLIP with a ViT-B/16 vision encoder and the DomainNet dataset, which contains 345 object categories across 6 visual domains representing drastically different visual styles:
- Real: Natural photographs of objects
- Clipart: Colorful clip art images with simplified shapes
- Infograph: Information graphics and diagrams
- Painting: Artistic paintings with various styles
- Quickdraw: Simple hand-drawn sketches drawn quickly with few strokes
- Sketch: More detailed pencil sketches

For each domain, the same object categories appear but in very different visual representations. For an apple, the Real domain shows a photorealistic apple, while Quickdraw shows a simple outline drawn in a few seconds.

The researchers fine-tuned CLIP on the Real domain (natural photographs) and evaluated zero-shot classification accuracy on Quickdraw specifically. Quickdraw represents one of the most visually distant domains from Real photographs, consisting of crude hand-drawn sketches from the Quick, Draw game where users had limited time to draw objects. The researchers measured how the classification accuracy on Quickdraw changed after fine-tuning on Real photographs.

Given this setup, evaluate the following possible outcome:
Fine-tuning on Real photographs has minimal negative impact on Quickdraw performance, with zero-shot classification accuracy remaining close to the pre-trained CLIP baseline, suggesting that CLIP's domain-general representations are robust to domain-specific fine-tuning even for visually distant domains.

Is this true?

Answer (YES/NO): NO